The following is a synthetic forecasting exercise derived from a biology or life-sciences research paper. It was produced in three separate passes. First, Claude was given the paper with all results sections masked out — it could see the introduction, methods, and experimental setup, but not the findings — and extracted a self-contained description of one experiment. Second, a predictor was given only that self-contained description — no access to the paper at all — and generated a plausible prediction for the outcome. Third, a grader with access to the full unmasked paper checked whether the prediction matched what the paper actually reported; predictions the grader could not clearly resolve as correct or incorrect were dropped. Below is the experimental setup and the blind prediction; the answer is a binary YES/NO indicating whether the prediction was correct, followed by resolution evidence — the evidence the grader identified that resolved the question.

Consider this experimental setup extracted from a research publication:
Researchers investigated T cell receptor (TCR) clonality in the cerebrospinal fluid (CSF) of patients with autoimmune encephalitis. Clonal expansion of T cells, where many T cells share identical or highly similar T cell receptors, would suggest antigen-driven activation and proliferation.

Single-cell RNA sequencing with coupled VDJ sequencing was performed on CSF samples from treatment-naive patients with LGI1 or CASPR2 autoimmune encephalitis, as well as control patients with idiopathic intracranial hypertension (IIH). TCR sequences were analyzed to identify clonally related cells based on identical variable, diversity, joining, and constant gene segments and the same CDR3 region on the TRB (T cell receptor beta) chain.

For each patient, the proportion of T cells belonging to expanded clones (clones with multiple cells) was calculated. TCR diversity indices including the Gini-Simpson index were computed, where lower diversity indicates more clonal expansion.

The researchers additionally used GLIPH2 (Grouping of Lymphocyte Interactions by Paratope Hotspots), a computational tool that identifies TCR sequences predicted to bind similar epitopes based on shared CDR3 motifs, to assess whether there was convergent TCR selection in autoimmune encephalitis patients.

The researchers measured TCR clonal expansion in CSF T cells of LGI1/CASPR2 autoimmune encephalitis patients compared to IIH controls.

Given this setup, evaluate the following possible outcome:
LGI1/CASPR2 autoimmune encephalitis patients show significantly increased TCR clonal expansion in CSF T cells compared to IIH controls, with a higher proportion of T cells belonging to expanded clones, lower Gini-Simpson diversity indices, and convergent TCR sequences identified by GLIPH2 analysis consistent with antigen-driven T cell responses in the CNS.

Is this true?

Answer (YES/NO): NO